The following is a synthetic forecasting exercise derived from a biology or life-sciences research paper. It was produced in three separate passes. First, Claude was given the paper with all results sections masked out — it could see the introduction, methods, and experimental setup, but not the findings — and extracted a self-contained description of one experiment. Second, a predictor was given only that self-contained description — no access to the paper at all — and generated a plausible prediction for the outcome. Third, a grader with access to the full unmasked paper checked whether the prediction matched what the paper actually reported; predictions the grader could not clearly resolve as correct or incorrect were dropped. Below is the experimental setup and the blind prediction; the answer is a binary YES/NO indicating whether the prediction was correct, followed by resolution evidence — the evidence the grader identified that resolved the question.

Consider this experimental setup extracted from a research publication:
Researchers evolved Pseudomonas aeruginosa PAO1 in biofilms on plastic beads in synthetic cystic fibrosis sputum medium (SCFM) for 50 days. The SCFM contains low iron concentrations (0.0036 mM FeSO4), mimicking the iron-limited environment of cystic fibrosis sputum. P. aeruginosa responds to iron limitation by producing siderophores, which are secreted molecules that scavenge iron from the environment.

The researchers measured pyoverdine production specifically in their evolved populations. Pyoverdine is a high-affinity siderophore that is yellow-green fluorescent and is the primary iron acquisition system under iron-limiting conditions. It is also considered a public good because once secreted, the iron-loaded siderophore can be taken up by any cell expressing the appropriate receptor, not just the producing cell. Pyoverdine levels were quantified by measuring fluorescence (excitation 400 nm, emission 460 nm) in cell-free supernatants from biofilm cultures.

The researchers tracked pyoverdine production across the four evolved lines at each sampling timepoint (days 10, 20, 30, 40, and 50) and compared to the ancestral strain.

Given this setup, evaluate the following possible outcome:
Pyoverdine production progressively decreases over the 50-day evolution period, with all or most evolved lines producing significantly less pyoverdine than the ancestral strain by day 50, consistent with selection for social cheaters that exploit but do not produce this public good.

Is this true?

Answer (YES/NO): NO